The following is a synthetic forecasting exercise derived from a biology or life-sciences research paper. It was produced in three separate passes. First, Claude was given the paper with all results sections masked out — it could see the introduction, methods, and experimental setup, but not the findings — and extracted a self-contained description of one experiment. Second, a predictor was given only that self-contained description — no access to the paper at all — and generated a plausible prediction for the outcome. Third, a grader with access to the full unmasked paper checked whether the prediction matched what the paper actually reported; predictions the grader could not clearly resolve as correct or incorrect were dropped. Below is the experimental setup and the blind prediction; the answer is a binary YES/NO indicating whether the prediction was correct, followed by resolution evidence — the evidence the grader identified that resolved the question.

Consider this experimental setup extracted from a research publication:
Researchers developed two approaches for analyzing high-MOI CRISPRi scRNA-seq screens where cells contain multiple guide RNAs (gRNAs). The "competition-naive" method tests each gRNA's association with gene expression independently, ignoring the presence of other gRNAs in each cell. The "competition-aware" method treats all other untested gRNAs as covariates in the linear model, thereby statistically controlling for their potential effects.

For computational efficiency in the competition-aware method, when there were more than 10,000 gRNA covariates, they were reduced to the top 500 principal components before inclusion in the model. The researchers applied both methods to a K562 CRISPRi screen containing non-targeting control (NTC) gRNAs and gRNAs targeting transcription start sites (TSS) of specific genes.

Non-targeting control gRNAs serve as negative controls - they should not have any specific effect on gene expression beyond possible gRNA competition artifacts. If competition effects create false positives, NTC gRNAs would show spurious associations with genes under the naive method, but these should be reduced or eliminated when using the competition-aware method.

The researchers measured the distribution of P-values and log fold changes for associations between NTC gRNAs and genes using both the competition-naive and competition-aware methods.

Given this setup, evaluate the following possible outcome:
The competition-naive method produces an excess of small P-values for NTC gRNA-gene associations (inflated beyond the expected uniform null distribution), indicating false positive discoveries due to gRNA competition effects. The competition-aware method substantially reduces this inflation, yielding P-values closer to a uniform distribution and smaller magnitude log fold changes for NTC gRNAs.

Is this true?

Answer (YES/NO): YES